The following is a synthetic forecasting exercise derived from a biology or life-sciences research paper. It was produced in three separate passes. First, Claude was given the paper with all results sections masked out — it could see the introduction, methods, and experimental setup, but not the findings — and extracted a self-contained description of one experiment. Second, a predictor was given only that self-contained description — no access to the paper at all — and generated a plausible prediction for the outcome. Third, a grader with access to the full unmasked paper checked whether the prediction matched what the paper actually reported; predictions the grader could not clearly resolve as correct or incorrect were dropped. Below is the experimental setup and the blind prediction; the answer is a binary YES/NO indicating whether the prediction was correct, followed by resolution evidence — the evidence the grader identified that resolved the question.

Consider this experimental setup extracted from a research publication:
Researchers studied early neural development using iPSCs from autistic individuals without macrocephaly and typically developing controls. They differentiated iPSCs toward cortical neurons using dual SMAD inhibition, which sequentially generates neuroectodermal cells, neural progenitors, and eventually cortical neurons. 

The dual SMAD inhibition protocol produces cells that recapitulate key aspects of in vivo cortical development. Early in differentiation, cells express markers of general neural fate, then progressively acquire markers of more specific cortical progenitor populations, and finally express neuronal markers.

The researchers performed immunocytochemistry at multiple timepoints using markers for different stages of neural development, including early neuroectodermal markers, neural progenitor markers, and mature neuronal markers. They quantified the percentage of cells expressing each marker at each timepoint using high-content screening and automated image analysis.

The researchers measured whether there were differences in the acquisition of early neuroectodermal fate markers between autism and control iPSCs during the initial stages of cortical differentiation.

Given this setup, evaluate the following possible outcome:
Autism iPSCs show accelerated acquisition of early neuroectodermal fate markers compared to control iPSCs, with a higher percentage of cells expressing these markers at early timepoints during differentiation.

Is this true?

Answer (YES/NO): NO